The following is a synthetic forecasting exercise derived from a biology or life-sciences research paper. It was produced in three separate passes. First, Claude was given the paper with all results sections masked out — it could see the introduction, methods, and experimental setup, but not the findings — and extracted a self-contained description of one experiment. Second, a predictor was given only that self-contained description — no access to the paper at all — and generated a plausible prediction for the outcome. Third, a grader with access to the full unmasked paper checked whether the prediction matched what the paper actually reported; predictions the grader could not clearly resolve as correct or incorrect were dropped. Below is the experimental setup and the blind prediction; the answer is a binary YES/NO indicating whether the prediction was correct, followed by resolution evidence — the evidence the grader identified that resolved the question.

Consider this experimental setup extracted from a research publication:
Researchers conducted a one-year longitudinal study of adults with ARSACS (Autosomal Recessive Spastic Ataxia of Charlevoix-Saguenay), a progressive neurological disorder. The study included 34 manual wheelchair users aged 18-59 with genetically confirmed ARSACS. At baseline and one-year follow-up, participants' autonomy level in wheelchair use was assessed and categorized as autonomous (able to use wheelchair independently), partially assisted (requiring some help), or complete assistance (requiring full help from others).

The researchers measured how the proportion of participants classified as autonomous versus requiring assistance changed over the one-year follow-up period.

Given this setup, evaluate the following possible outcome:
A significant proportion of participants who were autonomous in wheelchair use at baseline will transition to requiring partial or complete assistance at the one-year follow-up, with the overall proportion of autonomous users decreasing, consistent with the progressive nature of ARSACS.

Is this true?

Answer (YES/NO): YES